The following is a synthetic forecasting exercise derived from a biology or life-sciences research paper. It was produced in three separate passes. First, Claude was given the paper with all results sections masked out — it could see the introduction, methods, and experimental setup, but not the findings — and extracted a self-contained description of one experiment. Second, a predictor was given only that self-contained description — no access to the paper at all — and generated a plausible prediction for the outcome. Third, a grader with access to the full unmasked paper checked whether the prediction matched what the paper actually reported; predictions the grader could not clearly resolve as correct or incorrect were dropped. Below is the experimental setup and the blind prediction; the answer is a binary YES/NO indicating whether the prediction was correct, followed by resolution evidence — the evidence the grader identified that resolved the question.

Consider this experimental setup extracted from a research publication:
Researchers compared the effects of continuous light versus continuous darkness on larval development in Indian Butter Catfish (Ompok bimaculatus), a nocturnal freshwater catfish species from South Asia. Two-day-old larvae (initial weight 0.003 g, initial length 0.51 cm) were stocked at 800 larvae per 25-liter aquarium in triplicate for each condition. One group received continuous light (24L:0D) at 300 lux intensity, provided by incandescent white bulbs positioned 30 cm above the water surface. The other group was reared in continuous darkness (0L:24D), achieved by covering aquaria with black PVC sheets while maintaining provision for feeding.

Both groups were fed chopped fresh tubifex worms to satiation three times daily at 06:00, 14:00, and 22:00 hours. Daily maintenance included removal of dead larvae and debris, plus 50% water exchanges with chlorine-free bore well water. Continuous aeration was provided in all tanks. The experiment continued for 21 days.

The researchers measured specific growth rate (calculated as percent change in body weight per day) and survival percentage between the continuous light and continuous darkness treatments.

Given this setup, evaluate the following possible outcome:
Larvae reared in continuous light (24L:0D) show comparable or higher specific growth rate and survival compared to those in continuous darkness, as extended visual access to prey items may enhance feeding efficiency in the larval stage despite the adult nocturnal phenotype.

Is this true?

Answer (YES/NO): NO